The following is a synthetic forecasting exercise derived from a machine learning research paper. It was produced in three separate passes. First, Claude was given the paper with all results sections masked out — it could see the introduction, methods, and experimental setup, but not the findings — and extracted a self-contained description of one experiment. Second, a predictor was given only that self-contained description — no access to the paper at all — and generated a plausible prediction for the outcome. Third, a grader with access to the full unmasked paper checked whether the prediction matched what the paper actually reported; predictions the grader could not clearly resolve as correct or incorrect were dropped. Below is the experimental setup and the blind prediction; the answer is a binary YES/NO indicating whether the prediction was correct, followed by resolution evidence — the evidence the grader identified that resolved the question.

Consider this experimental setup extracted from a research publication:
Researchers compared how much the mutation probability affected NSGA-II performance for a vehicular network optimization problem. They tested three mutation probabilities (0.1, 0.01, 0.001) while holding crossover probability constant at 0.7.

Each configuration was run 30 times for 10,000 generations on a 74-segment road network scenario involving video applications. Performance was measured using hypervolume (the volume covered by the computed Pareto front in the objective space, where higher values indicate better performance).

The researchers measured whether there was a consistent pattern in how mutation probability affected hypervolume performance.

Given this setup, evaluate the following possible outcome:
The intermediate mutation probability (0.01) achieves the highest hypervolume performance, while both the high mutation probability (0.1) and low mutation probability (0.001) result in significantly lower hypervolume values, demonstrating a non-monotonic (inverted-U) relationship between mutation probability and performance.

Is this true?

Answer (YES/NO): NO